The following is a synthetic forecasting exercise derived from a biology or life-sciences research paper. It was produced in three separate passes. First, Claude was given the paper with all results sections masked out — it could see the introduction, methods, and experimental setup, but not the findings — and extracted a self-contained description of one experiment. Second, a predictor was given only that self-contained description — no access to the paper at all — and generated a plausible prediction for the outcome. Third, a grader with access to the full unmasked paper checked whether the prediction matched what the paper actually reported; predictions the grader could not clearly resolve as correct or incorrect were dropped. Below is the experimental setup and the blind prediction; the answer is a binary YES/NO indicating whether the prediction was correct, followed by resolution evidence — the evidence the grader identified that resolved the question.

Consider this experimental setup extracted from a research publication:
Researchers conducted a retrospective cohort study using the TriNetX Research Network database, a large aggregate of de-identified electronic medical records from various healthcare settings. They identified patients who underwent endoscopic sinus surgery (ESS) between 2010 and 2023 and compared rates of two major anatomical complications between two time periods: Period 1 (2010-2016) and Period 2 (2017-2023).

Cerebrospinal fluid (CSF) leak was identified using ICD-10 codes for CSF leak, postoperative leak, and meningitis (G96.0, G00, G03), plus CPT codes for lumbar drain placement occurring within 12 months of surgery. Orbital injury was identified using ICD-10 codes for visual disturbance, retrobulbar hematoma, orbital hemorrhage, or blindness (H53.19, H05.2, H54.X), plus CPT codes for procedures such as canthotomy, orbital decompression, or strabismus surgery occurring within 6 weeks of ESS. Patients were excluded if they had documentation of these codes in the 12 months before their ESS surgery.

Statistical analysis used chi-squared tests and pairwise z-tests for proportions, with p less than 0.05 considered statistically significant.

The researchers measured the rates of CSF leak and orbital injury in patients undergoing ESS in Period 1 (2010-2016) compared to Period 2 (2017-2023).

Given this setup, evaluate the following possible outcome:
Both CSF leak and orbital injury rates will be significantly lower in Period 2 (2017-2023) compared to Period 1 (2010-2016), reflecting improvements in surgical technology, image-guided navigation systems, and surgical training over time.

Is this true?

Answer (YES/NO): NO